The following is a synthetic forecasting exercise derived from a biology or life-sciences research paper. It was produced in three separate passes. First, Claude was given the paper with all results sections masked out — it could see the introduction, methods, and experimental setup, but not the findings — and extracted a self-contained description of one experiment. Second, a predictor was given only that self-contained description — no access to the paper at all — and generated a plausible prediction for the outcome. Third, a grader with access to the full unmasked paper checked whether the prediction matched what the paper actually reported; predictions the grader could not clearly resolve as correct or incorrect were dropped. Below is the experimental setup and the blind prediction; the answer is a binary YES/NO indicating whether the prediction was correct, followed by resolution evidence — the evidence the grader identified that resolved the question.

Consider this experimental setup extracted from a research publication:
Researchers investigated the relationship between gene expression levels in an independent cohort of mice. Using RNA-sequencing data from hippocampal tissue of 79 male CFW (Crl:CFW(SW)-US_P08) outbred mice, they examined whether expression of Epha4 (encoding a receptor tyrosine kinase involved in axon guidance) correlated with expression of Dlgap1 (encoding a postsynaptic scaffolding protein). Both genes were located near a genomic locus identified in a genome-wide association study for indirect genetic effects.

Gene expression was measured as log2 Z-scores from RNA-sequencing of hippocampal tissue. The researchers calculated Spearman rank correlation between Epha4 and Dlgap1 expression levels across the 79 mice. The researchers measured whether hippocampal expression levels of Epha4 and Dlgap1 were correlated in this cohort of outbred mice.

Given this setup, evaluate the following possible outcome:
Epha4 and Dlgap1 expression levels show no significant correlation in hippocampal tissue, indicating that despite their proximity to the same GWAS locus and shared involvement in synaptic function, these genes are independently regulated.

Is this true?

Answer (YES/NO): NO